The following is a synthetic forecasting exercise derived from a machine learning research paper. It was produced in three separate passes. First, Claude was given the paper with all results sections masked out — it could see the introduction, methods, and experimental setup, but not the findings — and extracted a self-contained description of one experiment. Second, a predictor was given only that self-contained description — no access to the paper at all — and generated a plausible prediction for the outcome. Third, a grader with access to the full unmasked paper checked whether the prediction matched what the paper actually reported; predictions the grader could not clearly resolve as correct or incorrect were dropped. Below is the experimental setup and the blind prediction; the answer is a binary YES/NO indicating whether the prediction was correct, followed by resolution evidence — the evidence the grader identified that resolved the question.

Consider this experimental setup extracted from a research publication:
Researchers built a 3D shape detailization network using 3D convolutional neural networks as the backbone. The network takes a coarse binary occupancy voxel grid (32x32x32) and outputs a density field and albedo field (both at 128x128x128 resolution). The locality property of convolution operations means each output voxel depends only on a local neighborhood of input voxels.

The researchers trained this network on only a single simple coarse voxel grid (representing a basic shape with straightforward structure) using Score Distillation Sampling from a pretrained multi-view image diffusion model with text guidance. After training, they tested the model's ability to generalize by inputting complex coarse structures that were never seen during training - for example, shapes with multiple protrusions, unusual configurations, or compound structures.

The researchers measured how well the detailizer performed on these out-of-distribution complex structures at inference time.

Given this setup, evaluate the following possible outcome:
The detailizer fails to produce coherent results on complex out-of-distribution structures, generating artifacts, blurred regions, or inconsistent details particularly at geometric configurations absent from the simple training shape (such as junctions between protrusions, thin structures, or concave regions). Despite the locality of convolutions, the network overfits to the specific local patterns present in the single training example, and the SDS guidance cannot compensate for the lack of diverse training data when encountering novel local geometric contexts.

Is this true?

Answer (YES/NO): NO